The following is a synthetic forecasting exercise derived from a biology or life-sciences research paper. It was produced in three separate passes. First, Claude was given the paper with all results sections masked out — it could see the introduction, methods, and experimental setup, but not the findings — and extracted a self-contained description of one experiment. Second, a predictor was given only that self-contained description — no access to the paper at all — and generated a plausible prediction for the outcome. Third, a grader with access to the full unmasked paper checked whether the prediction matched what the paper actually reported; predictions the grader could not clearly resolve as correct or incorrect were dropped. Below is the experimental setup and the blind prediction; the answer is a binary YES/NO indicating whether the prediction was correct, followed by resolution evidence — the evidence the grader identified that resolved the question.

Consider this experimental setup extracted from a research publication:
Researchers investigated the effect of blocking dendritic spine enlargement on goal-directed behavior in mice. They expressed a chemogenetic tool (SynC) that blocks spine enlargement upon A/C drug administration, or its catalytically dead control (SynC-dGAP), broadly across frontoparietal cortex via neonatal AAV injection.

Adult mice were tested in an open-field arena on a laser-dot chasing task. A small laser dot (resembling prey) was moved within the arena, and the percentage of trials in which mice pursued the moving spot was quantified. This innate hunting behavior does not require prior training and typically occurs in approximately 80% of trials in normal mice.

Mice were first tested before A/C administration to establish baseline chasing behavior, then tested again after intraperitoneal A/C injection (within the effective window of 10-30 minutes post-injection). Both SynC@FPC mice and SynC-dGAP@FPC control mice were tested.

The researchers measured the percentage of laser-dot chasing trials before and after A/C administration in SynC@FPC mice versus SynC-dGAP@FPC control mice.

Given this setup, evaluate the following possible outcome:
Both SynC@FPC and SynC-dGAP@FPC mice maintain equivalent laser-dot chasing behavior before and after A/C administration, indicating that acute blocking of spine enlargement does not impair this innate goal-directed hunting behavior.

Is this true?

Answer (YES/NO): NO